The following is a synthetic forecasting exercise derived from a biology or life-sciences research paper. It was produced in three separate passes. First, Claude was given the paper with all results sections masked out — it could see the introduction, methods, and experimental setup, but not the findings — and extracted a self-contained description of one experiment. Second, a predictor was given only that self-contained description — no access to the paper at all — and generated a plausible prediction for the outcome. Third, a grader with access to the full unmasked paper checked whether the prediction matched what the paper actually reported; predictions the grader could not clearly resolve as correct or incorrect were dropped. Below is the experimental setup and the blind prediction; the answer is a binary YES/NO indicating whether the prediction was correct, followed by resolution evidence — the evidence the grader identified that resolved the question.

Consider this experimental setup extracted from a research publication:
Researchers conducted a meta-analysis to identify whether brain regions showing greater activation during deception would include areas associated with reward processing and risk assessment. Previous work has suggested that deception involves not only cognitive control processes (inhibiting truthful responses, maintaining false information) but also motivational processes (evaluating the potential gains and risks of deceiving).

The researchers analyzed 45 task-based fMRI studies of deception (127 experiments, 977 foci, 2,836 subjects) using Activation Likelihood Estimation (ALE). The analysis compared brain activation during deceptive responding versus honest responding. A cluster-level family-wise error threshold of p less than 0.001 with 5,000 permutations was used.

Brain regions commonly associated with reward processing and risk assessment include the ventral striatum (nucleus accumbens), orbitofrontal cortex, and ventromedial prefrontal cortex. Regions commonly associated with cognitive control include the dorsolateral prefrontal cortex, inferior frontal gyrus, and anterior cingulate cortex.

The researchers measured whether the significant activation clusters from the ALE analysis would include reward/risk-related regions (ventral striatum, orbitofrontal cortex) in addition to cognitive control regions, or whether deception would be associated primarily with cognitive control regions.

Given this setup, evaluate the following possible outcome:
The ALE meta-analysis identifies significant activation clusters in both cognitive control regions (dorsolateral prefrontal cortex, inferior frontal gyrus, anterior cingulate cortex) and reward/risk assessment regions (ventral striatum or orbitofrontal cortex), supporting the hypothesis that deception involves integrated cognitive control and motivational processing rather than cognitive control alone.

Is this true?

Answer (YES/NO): NO